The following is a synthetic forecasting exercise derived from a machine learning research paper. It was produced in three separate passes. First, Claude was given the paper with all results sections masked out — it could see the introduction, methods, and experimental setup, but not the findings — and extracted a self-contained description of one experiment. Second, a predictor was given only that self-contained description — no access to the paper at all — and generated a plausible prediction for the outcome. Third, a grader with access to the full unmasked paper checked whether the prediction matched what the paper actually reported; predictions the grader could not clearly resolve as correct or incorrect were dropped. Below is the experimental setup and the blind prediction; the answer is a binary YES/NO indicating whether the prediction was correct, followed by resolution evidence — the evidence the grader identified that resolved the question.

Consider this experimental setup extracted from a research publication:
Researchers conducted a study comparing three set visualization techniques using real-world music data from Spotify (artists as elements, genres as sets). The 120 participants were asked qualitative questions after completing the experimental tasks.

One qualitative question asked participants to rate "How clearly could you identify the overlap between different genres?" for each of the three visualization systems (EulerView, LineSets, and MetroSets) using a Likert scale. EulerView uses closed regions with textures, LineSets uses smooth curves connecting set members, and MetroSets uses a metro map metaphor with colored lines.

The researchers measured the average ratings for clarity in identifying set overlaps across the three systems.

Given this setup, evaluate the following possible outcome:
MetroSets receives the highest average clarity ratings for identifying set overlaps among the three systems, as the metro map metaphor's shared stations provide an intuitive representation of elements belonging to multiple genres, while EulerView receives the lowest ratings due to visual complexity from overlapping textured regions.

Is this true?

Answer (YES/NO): YES